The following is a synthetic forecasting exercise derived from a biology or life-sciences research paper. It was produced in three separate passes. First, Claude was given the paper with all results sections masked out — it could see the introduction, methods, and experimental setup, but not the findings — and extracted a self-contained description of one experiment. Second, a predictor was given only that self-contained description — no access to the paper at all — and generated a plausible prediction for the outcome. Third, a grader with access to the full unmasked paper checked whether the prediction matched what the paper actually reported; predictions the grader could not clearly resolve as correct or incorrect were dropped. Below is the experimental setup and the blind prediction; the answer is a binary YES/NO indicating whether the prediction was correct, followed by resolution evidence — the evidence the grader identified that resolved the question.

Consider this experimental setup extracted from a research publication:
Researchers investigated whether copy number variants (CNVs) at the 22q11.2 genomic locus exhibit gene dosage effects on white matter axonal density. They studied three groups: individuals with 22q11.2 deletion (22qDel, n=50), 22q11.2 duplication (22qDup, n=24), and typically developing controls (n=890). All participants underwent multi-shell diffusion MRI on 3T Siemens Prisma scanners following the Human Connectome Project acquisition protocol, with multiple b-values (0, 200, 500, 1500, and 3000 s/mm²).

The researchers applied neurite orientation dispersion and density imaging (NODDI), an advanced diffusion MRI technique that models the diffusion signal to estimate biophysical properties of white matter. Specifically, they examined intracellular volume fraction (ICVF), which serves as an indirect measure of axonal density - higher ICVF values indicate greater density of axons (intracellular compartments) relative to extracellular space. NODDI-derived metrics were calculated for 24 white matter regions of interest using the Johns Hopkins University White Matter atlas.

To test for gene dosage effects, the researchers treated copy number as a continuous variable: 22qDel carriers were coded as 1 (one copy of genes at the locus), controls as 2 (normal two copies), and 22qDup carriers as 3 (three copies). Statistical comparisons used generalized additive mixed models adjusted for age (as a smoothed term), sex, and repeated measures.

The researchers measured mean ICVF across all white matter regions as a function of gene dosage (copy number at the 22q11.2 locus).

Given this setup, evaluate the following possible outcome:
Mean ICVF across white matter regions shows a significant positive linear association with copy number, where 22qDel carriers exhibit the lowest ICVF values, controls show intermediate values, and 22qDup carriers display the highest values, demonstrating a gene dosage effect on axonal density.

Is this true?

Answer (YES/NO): NO